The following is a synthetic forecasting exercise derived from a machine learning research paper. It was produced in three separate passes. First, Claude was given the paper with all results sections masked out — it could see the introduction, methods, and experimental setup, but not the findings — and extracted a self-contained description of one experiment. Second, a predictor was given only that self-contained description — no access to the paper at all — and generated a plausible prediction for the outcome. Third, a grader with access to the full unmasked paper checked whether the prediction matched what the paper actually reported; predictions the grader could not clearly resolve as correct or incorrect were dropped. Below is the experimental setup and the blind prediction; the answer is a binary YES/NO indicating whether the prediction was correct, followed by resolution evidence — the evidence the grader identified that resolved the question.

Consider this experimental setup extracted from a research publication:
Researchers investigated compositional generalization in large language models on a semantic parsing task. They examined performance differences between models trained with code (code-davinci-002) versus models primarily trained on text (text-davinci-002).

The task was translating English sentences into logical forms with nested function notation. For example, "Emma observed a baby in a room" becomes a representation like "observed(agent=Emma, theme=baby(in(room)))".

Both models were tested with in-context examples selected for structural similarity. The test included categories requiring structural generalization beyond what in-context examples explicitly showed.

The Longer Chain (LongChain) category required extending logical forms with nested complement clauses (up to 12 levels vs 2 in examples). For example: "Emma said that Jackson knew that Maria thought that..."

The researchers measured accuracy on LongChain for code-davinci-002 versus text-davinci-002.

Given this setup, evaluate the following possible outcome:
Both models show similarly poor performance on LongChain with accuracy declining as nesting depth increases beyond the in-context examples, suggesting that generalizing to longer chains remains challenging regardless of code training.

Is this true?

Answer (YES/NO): NO